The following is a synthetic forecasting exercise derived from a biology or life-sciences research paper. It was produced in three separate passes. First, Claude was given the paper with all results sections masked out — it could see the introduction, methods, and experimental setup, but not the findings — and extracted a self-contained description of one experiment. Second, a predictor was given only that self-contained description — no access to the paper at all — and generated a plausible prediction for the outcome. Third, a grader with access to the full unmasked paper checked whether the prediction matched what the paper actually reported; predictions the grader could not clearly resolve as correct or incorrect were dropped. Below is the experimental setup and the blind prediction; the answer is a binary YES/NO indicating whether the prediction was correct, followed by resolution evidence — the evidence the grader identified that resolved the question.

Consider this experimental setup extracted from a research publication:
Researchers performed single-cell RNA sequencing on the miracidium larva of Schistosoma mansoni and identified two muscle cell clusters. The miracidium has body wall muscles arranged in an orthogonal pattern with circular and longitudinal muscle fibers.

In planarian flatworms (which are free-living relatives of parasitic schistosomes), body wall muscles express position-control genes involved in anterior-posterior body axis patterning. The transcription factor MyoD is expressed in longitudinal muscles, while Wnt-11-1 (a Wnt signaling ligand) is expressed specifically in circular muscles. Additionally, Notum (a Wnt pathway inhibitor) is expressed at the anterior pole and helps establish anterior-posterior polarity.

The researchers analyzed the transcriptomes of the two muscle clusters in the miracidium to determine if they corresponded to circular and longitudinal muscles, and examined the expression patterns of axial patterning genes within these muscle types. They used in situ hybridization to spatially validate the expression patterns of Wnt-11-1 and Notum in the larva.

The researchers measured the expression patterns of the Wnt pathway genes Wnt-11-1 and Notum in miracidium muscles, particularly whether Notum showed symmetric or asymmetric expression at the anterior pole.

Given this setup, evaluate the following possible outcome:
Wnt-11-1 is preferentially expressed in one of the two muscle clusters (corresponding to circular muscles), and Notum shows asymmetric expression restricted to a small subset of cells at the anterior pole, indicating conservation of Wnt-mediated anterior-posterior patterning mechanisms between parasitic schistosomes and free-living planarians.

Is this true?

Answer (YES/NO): YES